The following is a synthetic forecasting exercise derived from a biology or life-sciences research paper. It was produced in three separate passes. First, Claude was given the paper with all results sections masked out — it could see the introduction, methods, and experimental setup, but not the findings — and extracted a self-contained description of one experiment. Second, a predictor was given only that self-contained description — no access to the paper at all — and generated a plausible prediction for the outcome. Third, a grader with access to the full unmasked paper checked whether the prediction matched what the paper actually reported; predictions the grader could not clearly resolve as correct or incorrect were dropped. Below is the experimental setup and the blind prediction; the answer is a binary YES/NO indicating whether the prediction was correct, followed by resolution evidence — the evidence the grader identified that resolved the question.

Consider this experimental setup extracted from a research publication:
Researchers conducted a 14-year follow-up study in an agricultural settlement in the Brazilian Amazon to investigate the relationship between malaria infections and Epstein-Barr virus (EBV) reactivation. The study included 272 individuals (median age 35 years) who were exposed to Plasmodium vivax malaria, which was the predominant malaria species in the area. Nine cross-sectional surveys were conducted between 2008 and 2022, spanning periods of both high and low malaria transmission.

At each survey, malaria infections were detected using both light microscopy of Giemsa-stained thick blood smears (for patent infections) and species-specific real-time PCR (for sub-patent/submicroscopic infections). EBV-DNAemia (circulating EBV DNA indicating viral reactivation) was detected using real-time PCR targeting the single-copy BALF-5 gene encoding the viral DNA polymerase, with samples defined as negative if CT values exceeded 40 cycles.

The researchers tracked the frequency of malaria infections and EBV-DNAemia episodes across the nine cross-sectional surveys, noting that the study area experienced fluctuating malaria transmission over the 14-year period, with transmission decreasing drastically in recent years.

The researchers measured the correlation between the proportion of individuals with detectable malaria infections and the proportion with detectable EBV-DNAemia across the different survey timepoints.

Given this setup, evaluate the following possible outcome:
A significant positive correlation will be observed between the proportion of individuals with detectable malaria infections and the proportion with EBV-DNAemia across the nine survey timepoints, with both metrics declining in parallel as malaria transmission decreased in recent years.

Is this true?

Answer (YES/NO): YES